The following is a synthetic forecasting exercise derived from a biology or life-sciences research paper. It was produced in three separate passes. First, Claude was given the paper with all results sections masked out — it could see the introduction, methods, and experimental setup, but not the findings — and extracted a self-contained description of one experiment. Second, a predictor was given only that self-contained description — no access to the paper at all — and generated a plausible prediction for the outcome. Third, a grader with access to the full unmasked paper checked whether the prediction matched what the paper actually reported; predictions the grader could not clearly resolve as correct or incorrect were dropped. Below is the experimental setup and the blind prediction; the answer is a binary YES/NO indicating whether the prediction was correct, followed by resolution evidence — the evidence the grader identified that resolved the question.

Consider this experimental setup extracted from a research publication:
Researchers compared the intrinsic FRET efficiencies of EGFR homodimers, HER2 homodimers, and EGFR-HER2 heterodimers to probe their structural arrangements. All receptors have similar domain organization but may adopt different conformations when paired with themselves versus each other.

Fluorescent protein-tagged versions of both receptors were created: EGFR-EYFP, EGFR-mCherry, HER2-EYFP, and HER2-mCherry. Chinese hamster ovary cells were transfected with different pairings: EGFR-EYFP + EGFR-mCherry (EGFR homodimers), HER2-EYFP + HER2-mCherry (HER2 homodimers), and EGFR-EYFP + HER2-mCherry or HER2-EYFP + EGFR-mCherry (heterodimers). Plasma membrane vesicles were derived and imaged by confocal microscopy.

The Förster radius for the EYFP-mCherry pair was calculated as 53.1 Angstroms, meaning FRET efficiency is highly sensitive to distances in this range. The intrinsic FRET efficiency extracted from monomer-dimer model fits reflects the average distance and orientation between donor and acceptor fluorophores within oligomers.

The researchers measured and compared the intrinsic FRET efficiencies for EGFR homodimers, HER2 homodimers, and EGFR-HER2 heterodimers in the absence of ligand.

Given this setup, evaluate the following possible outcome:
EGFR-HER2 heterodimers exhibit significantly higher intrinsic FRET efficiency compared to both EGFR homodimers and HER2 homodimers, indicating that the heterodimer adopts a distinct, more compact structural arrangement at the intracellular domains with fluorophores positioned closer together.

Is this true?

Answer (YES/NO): NO